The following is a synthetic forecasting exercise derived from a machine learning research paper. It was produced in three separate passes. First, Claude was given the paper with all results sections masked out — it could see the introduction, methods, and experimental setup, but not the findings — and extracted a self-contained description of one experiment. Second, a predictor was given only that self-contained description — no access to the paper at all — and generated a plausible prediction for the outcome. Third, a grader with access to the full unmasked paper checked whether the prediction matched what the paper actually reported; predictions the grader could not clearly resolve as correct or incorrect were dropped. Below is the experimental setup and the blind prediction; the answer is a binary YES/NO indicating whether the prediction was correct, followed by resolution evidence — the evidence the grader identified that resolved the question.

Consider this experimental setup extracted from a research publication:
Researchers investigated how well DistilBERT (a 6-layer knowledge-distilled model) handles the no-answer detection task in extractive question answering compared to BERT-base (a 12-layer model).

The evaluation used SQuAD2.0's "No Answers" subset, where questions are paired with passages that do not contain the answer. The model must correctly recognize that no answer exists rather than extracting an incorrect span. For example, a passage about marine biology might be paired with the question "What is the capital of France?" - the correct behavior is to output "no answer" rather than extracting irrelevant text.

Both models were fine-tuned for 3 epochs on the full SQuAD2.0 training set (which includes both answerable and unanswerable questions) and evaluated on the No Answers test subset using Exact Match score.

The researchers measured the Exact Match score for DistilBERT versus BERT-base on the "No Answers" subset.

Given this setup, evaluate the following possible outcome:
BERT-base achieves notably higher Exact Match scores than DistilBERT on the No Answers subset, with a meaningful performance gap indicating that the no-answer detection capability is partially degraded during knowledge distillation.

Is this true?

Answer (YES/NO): YES